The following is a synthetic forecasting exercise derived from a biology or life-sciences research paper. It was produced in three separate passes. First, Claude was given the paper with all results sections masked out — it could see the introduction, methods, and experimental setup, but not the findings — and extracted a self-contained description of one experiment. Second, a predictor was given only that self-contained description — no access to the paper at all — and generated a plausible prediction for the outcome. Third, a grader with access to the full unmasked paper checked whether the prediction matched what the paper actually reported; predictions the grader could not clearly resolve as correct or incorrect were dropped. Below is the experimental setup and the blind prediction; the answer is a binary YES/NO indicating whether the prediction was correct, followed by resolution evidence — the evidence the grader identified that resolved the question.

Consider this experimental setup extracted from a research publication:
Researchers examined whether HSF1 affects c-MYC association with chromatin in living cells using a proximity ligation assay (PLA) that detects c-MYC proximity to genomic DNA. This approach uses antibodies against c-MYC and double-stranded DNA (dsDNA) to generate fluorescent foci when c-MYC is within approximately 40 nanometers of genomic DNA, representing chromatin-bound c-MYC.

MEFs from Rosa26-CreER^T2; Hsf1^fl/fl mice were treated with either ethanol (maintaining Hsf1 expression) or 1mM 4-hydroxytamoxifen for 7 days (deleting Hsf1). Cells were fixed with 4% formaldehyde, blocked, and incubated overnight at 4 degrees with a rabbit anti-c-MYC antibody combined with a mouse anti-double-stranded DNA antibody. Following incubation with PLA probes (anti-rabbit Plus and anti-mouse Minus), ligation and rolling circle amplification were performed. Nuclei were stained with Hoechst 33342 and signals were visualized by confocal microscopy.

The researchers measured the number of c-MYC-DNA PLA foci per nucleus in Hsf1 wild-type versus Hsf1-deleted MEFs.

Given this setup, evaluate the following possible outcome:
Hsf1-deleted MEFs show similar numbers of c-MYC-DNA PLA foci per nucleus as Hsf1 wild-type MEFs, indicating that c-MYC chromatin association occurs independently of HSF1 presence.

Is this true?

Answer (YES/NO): NO